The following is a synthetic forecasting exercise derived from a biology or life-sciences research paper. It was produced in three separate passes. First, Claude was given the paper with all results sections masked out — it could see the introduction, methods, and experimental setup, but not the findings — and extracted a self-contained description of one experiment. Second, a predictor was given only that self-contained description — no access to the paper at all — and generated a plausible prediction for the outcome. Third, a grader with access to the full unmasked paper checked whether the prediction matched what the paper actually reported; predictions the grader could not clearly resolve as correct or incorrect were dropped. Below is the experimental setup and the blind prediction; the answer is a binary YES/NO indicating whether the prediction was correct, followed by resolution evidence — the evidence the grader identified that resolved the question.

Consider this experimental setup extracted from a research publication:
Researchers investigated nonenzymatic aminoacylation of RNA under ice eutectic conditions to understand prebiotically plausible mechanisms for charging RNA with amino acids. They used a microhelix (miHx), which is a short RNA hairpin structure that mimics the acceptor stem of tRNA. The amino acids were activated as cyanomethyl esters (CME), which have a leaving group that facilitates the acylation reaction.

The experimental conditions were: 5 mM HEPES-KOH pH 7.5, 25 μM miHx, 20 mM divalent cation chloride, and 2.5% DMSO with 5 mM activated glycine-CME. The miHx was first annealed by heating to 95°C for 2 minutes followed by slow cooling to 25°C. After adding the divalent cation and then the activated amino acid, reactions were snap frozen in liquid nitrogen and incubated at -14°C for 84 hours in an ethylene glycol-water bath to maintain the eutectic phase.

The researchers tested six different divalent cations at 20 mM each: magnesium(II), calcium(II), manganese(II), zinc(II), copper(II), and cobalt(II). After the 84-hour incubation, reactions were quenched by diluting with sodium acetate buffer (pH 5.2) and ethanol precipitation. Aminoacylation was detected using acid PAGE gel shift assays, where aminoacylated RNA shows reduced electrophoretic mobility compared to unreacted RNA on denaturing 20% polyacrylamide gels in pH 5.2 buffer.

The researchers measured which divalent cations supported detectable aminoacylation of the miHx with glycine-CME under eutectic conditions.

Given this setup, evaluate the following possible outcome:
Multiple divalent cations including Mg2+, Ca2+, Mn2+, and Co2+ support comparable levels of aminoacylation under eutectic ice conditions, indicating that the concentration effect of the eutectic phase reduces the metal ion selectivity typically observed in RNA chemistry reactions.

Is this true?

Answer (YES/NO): NO